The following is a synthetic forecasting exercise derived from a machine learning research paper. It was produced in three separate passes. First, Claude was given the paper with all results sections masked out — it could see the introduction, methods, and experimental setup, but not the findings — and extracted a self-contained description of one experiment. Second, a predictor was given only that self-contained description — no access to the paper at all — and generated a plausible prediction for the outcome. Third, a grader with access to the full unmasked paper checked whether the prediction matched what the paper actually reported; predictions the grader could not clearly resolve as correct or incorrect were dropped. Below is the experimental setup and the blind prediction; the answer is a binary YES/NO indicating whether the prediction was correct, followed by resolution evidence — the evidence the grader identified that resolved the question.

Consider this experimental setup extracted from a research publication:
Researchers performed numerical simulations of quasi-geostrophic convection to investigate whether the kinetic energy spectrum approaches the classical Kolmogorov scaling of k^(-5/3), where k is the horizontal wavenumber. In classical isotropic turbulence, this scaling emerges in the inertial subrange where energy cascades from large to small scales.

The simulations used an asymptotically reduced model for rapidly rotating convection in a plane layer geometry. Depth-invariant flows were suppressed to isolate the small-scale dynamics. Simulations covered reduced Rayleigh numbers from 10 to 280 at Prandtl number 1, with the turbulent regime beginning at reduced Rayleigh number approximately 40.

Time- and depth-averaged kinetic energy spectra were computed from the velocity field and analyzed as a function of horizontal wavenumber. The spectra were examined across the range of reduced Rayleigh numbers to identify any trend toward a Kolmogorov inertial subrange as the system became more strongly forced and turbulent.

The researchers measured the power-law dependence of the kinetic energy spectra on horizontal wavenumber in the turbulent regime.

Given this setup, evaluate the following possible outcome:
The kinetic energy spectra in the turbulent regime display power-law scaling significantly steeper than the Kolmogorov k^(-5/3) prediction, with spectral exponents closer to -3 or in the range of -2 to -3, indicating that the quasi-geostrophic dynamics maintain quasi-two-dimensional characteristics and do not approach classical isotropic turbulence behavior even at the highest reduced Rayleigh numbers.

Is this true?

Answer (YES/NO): YES